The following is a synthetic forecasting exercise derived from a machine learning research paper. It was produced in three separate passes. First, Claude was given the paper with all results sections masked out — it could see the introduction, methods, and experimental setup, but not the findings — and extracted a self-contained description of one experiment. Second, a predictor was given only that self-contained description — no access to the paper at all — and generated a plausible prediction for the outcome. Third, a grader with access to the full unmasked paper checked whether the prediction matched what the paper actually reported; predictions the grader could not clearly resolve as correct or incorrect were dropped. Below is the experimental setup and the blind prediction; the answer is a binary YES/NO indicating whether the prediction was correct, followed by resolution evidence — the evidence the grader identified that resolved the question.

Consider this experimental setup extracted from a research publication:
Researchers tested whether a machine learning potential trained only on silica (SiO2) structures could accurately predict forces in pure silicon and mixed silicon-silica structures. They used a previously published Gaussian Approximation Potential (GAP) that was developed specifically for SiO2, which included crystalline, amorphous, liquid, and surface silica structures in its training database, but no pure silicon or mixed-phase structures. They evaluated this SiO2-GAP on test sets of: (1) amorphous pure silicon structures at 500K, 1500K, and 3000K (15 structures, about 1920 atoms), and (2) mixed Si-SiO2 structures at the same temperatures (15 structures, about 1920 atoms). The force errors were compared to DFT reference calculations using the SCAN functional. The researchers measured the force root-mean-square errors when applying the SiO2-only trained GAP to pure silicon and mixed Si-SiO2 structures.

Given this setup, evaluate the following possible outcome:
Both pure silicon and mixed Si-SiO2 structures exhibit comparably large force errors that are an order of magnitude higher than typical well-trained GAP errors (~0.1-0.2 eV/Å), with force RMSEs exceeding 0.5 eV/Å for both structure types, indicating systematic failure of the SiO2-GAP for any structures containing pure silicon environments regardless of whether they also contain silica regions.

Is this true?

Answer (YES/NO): YES